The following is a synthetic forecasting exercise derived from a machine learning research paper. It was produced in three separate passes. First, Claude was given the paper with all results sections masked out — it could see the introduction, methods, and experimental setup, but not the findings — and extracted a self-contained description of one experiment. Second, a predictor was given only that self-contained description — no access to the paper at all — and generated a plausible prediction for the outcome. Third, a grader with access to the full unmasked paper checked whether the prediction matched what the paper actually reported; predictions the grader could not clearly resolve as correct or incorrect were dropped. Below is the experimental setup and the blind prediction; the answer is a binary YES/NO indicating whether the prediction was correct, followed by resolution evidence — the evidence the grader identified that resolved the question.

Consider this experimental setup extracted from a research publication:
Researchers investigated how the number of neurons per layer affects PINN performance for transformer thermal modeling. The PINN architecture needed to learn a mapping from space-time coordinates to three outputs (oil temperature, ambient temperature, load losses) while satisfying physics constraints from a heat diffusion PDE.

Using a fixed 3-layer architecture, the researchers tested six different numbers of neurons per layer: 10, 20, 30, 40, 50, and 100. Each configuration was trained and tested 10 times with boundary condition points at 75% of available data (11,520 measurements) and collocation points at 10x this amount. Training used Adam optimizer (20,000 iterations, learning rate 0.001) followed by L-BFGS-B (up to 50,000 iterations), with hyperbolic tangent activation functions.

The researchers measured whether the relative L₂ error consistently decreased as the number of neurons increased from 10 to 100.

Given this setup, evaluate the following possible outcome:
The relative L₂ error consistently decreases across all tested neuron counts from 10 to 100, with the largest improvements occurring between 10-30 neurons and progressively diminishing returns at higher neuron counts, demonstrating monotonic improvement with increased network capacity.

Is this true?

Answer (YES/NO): NO